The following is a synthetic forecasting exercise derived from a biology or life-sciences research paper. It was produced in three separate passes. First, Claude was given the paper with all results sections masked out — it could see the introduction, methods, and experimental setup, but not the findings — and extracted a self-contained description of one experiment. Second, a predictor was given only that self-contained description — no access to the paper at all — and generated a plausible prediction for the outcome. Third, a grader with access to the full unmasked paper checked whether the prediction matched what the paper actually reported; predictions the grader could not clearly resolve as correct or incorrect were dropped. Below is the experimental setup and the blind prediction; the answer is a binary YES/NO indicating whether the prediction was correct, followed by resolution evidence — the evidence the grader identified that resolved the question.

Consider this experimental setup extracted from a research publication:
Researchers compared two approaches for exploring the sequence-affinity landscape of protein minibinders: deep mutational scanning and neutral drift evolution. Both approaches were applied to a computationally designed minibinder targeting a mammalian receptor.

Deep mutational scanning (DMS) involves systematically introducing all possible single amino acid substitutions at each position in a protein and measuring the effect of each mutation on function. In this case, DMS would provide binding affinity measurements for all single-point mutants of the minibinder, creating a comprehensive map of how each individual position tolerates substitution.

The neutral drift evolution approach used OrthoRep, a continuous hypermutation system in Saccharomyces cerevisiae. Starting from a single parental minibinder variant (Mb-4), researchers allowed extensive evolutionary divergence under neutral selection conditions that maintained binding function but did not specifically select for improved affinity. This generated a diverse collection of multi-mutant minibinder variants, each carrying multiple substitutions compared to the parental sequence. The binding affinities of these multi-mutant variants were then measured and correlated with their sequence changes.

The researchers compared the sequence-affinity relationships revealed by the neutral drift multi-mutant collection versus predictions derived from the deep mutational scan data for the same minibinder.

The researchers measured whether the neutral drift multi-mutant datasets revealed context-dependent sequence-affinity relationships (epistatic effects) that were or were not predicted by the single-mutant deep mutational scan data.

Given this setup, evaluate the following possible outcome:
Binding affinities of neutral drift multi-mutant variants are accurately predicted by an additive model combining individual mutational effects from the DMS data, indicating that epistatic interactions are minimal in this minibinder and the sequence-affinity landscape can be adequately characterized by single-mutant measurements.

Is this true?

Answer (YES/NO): NO